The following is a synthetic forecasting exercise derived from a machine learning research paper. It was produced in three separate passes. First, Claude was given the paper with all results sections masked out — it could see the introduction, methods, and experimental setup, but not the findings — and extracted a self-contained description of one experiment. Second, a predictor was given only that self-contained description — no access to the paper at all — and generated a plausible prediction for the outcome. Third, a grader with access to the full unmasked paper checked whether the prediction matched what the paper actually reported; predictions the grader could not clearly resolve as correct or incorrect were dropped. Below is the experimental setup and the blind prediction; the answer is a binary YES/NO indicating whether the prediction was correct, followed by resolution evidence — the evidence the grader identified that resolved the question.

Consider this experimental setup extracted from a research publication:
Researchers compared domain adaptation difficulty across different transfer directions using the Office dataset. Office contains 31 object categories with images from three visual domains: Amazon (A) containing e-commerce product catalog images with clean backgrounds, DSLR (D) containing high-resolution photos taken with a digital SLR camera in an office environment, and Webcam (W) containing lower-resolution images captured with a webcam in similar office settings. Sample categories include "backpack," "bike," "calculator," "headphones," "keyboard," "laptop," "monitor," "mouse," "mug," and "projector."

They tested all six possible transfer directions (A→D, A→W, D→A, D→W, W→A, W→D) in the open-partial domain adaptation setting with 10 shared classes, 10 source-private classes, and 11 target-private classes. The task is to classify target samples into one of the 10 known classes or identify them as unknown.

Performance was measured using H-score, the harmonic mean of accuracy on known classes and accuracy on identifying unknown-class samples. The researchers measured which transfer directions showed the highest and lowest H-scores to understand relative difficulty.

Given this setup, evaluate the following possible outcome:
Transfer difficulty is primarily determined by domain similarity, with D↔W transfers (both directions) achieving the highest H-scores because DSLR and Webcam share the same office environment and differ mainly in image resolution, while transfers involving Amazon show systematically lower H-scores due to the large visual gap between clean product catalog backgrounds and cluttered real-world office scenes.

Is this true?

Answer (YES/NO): YES